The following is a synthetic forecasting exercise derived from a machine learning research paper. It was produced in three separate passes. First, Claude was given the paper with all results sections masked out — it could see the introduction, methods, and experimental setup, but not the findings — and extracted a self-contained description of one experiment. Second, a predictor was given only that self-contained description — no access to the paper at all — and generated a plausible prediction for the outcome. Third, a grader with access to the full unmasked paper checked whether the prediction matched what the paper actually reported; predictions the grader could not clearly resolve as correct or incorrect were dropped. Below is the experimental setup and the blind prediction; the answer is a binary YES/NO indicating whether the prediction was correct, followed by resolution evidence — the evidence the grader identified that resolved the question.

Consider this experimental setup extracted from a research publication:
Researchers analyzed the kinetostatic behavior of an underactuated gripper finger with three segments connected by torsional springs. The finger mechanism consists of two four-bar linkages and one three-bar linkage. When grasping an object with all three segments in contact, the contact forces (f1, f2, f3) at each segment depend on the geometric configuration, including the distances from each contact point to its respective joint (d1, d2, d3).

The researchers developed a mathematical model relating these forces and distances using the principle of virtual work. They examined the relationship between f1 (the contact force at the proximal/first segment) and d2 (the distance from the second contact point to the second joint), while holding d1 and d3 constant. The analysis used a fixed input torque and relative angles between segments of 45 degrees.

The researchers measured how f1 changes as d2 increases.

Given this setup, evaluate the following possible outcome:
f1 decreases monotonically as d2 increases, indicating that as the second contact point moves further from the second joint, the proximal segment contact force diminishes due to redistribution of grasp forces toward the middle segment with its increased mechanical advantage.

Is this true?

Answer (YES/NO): NO